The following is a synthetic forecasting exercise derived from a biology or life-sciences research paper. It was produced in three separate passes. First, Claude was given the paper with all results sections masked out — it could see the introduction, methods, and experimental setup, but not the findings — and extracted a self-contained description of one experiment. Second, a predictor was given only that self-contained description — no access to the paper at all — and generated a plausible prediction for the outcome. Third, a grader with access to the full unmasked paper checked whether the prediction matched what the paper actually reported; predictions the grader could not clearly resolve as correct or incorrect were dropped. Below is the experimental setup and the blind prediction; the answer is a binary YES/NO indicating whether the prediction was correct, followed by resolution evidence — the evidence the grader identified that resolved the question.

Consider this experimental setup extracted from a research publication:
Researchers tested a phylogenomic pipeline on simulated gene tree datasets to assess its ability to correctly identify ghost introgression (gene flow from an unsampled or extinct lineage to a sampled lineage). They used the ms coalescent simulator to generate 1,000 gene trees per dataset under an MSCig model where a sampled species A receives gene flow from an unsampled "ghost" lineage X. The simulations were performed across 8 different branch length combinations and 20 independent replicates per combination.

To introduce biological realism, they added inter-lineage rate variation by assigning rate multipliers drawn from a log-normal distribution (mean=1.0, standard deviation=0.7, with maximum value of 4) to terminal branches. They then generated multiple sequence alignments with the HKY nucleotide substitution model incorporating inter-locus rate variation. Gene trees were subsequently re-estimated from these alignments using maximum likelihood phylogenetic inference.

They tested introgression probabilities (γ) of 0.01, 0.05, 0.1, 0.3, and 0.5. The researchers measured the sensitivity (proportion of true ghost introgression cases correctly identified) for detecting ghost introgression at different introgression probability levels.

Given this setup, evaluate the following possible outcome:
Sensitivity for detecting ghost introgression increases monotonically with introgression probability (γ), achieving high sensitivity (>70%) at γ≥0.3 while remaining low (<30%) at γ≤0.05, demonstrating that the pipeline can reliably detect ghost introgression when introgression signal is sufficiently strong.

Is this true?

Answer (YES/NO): NO